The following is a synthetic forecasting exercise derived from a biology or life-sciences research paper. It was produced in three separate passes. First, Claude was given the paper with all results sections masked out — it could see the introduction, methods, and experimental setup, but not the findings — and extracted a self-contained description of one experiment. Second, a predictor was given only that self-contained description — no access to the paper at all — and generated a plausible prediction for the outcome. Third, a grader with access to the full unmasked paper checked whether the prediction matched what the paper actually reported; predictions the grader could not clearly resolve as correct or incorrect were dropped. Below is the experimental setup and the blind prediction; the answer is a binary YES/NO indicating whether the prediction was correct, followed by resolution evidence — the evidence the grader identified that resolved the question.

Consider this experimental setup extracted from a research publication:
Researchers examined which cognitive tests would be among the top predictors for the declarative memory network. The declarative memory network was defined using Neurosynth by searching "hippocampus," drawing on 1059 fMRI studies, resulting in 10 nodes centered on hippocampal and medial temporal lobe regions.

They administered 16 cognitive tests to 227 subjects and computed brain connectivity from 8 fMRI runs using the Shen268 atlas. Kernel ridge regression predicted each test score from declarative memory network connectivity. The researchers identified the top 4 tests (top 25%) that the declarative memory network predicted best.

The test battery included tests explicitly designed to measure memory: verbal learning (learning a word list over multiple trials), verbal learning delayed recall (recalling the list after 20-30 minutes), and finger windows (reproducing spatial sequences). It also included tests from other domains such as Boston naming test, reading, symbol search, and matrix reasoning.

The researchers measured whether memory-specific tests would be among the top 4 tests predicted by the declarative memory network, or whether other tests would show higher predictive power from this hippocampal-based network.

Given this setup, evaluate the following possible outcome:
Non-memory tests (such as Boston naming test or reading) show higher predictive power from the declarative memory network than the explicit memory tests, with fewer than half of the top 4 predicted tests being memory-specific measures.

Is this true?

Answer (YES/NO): YES